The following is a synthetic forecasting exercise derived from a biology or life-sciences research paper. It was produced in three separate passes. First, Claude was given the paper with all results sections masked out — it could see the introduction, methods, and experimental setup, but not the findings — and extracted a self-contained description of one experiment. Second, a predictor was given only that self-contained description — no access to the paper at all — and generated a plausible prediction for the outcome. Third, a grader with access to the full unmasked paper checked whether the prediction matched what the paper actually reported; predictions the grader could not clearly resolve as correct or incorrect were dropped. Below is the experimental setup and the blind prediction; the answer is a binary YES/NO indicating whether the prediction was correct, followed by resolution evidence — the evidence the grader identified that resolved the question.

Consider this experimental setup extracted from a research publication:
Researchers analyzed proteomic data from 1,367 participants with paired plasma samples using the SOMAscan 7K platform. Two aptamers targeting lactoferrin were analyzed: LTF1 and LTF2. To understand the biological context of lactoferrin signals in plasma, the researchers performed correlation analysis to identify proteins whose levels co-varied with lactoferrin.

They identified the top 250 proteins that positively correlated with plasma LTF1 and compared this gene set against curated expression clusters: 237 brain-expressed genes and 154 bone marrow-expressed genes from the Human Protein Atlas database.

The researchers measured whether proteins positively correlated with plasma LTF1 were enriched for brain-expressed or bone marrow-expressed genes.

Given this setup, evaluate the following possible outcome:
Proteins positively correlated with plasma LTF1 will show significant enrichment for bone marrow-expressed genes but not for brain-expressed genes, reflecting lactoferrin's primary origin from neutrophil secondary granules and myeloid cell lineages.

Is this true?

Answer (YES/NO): YES